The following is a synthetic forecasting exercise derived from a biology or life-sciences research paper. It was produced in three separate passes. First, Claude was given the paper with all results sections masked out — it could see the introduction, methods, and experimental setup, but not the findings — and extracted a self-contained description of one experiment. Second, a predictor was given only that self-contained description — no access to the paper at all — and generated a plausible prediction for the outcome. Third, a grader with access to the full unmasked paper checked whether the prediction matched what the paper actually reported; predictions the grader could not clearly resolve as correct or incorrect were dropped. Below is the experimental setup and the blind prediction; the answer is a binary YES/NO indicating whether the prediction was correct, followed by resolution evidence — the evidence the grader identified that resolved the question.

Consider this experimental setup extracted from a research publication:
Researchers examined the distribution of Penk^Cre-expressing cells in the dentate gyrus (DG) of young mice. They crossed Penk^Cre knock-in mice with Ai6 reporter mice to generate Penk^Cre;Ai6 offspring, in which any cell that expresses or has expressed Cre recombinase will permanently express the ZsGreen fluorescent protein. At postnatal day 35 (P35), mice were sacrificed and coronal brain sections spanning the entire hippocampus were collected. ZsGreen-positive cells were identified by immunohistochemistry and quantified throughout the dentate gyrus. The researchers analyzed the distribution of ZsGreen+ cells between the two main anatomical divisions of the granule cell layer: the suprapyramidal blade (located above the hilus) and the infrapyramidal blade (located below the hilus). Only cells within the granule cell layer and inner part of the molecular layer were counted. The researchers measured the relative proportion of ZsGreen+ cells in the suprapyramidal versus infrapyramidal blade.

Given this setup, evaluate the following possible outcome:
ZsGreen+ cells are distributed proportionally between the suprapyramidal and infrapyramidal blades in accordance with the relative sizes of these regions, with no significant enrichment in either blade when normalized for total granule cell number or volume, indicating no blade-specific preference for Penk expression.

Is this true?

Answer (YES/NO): NO